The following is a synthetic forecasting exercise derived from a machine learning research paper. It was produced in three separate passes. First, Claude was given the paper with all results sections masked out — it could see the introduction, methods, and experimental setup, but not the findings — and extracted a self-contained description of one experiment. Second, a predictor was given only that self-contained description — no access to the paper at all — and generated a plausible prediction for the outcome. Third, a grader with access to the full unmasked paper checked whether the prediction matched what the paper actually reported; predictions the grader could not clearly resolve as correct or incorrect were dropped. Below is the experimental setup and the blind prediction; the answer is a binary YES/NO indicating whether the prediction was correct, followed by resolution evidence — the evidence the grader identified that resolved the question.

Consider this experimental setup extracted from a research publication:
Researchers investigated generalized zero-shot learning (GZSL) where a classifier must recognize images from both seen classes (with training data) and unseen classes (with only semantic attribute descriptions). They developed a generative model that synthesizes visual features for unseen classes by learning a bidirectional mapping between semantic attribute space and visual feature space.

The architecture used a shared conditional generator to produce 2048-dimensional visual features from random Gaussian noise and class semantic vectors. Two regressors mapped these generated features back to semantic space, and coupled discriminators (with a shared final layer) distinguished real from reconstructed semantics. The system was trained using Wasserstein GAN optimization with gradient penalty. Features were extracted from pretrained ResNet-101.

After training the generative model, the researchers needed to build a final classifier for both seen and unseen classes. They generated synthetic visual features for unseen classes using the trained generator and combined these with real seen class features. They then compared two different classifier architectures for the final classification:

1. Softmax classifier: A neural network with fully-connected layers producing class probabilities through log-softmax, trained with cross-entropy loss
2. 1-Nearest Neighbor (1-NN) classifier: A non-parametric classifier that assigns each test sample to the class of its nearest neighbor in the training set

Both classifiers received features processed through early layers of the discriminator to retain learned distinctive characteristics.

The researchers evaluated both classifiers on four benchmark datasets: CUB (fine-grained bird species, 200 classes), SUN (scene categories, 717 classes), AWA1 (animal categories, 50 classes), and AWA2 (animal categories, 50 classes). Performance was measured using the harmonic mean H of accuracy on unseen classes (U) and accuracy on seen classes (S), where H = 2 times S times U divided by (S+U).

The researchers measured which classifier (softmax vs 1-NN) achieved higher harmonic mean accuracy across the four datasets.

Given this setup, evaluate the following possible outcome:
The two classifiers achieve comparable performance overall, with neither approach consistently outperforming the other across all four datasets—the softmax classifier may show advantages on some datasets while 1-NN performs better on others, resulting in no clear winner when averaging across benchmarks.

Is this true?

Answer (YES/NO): NO